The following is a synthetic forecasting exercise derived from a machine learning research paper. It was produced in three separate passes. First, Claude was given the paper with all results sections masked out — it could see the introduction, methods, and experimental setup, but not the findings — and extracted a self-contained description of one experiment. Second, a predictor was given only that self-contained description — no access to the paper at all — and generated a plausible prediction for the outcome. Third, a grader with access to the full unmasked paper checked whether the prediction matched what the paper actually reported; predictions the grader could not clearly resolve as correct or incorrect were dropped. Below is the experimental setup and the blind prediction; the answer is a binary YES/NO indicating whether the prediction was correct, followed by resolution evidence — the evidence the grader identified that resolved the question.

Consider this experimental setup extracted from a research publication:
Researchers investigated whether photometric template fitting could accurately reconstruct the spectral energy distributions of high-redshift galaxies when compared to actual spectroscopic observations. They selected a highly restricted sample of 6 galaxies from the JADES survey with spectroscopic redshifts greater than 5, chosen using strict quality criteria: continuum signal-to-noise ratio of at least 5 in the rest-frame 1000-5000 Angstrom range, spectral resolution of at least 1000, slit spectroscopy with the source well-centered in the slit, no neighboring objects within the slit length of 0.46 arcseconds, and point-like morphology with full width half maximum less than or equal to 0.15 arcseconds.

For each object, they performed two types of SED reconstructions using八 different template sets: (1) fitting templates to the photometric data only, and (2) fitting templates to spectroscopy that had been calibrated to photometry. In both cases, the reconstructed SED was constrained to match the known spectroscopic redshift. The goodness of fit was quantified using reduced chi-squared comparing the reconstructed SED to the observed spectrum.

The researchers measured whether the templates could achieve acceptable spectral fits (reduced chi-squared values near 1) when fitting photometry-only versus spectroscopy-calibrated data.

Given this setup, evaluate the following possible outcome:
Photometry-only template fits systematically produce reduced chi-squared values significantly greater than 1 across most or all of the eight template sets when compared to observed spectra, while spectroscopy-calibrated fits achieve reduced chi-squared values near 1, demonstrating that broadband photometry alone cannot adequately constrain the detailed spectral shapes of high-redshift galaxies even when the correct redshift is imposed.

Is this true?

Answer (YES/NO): NO